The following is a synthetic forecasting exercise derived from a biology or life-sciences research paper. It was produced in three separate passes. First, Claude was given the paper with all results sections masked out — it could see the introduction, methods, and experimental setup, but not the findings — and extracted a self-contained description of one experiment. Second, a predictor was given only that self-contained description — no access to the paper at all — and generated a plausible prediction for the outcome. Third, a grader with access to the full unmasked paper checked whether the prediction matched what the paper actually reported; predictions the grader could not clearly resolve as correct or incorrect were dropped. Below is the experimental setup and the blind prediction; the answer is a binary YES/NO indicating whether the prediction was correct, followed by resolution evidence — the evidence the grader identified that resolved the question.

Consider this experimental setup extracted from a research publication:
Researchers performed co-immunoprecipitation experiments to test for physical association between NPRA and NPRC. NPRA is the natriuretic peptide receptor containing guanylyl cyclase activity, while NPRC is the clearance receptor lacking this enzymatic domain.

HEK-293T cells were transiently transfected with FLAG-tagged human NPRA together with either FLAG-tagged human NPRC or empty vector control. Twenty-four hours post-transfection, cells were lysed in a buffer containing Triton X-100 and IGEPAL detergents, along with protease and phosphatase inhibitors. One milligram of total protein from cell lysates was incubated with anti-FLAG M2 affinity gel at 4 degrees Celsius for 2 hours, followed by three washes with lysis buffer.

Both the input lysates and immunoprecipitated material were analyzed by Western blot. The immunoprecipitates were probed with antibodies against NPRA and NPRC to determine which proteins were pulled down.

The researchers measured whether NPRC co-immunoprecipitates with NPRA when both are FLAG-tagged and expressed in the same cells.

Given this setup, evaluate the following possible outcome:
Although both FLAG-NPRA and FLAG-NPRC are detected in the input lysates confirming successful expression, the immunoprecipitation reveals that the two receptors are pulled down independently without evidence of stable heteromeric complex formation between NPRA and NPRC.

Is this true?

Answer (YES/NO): NO